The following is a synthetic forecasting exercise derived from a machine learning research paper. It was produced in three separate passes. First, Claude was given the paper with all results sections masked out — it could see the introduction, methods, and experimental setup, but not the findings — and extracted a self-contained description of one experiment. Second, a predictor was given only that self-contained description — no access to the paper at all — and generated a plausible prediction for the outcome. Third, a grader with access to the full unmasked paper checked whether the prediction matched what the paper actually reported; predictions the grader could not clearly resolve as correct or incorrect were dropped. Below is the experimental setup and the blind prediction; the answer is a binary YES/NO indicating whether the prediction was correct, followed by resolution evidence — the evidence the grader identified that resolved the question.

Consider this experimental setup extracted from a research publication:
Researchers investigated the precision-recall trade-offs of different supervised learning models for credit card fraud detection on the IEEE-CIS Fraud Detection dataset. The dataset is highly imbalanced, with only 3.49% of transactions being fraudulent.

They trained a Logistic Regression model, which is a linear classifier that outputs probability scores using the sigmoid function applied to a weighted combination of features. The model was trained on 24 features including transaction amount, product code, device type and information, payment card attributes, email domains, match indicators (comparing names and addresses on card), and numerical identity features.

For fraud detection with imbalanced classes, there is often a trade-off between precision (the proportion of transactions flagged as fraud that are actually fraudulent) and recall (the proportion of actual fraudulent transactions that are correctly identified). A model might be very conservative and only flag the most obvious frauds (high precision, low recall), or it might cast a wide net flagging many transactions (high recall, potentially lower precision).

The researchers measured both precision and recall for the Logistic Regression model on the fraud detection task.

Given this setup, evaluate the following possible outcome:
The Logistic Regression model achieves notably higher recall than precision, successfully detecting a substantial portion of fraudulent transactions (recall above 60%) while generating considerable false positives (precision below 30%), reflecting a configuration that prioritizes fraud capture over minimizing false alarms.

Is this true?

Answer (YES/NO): NO